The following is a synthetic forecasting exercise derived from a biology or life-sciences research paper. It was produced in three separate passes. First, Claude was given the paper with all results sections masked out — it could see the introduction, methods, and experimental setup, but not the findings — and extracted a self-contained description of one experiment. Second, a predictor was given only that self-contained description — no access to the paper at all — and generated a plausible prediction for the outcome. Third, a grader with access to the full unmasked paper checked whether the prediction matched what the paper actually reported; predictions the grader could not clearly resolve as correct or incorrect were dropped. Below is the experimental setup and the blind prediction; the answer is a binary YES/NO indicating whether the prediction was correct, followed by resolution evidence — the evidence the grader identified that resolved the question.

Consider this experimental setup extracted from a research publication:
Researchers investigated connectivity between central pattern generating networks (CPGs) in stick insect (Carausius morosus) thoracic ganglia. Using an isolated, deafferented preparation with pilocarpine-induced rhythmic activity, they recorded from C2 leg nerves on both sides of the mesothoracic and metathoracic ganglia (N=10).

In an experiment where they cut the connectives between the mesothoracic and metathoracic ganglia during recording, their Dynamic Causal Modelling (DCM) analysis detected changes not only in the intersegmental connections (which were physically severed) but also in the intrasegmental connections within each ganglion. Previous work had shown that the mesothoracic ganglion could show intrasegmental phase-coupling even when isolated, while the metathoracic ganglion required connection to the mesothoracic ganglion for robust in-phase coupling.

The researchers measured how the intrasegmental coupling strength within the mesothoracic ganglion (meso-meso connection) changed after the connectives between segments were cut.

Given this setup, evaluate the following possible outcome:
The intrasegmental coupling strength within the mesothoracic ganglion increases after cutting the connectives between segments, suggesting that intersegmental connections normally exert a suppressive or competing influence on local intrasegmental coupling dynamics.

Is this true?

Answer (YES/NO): YES